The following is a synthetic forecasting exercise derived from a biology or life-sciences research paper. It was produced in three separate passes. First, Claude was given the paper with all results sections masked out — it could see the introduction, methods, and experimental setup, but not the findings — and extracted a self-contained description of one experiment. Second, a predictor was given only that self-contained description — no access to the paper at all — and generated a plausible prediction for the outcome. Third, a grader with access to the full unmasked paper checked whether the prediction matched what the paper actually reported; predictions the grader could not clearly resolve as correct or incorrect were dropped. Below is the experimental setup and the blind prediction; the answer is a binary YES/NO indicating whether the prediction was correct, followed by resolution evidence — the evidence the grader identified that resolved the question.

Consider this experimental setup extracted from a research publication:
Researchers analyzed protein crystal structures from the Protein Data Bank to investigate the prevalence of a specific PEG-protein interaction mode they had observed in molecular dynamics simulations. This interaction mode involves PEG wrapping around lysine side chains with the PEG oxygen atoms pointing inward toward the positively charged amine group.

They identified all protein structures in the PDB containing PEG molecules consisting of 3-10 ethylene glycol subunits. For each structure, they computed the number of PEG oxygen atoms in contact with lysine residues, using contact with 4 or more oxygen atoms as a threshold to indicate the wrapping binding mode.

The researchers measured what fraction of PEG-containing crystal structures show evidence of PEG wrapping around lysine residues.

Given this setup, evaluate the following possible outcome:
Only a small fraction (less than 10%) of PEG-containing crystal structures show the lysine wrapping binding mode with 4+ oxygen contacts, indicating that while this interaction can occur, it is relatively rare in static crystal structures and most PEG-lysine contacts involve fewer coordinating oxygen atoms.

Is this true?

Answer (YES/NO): NO